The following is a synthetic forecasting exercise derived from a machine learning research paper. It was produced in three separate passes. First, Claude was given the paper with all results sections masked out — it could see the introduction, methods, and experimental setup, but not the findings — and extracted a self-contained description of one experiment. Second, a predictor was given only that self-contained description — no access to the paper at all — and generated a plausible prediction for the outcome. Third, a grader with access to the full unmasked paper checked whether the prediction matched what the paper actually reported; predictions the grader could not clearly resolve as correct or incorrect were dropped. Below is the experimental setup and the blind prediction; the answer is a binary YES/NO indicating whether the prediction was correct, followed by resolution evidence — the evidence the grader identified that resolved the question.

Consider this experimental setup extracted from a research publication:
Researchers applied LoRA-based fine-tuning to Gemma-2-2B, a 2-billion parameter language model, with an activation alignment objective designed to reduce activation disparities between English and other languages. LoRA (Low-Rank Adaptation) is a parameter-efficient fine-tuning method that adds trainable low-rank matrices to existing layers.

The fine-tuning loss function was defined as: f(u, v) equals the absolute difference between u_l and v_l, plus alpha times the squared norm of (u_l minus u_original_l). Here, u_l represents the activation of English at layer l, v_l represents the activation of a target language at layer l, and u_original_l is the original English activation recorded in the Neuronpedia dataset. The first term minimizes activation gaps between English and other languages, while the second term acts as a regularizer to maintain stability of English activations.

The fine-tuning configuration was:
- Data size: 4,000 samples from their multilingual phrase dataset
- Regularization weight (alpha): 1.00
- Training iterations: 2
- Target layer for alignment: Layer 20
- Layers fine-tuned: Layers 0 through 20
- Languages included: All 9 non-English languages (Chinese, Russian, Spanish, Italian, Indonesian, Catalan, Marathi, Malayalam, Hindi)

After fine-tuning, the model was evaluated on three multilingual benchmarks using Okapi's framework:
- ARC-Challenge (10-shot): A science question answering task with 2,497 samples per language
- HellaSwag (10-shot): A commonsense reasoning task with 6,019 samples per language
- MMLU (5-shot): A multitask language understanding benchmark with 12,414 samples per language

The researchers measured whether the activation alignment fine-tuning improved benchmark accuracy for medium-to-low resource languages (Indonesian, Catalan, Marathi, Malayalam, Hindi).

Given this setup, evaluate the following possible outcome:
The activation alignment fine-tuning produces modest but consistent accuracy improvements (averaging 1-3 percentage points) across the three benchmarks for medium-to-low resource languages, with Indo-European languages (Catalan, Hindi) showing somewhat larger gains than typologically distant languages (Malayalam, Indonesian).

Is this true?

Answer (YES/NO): NO